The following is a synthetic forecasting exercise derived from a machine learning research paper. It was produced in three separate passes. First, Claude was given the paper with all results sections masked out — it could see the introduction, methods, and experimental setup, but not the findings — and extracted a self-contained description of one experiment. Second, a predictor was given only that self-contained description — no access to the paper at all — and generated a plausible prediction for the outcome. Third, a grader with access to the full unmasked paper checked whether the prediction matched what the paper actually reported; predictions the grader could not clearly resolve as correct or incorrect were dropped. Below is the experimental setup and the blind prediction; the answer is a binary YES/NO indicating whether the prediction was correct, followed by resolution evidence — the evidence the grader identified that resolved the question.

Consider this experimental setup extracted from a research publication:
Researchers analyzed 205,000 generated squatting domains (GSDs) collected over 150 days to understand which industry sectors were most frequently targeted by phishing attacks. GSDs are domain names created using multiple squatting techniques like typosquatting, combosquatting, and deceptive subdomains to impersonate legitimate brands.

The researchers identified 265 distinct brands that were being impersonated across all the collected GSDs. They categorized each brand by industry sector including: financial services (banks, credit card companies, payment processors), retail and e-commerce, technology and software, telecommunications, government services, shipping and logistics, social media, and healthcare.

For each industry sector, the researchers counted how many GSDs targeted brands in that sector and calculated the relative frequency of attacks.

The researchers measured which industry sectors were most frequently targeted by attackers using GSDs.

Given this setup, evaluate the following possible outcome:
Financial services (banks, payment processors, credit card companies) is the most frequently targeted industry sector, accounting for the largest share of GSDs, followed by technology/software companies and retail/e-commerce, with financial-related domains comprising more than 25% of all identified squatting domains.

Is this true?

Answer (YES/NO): NO